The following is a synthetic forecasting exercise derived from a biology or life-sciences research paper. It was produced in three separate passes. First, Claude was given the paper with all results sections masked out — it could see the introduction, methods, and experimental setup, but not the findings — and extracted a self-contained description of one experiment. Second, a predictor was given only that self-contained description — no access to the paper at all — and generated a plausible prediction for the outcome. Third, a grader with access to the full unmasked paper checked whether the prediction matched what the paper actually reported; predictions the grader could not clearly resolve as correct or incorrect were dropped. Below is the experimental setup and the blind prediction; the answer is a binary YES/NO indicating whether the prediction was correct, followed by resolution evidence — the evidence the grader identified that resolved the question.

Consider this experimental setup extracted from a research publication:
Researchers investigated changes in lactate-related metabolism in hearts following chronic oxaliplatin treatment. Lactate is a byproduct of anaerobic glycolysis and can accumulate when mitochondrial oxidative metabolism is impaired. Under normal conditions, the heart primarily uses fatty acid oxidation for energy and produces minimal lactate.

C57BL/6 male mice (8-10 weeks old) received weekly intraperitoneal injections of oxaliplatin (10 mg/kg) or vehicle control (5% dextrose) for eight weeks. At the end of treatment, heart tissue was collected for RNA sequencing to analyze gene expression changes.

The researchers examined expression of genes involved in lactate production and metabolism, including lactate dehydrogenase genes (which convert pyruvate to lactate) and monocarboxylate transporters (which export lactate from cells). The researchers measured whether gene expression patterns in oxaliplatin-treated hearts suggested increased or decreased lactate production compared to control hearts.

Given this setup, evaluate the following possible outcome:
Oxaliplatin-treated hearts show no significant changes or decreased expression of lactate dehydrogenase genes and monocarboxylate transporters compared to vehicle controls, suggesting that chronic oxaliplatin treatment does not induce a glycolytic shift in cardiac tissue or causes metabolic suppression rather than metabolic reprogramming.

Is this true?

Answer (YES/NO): NO